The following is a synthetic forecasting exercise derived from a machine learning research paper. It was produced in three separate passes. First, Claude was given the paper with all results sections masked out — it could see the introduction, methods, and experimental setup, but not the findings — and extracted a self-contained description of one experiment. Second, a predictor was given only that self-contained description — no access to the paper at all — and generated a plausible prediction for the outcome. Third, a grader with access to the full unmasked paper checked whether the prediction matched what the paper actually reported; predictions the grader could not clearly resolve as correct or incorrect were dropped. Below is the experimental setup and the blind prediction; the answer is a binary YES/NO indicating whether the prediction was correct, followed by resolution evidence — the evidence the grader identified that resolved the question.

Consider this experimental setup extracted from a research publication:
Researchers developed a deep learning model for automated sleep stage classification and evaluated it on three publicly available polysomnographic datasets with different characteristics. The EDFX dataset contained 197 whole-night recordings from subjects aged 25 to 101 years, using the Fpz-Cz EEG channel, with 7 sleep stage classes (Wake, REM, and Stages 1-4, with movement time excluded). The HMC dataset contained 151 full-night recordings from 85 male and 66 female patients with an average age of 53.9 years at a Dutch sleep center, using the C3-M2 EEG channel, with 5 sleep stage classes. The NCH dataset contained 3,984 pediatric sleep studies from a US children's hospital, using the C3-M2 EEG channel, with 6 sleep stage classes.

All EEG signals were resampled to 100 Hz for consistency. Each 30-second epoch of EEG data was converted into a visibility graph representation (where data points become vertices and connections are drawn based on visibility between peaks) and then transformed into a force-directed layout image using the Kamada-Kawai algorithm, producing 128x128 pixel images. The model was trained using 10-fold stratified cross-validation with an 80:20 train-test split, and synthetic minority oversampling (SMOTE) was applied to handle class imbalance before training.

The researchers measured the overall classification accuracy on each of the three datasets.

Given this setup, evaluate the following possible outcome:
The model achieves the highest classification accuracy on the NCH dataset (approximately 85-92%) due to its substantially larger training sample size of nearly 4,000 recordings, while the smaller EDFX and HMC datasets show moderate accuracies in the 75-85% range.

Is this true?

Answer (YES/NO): NO